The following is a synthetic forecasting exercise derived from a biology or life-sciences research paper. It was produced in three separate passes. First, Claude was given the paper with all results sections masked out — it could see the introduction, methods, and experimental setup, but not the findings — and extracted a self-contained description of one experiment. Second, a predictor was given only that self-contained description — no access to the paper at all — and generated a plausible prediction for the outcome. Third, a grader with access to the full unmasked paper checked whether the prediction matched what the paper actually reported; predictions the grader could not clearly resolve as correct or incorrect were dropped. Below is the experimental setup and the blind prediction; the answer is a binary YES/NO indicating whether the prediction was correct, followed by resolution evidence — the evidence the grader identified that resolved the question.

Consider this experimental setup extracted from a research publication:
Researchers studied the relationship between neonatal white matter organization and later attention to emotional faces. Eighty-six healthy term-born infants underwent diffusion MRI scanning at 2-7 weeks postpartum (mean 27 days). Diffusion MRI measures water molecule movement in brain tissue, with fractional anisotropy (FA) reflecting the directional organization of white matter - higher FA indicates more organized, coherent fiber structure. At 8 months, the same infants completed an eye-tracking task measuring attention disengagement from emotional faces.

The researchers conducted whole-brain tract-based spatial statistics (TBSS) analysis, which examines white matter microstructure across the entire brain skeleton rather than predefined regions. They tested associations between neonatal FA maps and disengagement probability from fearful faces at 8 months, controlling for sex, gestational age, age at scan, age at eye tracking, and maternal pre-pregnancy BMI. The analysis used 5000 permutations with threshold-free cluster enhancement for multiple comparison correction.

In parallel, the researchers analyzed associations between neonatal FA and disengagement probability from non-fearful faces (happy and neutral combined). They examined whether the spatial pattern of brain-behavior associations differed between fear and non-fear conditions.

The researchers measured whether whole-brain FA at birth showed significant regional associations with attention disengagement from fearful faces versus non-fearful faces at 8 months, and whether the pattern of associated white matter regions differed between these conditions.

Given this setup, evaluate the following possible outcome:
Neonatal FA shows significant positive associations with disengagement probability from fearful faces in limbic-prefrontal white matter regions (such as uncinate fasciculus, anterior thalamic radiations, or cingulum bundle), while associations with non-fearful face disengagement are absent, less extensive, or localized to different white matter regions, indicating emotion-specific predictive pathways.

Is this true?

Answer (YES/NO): NO